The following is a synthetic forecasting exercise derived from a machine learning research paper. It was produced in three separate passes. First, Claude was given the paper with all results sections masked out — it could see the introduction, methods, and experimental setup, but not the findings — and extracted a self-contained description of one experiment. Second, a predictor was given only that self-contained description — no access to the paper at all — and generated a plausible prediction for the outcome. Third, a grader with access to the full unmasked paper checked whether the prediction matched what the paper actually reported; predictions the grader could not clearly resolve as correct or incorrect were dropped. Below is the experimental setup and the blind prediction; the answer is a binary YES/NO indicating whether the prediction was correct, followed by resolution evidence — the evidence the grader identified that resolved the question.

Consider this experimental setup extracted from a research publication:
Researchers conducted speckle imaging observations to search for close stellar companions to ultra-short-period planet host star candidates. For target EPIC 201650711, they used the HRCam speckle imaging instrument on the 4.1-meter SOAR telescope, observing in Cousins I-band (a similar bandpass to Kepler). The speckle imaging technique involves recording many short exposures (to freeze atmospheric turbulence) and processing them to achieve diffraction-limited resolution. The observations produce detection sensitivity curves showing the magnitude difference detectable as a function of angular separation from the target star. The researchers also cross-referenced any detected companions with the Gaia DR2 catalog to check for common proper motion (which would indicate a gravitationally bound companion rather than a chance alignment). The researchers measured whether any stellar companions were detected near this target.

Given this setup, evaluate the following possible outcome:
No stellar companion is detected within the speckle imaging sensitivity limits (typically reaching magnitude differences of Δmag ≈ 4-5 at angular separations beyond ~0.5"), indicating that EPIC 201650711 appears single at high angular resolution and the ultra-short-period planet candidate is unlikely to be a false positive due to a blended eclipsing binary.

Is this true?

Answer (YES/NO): NO